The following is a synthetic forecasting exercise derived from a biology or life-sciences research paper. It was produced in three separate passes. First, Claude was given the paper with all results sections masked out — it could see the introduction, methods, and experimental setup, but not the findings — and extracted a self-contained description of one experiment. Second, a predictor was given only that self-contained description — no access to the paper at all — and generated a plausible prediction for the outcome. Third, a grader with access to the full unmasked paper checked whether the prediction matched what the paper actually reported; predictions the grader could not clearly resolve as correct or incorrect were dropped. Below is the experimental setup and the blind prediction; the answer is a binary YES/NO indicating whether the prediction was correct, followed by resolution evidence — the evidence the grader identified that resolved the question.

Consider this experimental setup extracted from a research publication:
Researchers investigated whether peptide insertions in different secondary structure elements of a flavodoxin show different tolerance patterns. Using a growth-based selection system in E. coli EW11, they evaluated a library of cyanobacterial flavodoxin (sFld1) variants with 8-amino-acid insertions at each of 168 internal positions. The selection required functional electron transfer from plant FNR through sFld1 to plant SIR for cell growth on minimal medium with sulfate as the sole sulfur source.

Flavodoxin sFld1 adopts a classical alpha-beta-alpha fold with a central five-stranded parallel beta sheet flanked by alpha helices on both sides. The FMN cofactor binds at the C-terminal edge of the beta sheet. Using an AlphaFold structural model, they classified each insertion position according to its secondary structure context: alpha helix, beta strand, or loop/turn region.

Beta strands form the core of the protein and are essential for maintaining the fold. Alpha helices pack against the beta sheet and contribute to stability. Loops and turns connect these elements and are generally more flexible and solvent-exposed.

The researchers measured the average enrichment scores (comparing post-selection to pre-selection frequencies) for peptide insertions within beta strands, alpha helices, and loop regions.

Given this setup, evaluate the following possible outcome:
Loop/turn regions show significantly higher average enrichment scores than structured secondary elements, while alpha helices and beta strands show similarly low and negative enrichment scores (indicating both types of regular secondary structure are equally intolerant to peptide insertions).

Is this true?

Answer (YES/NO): NO